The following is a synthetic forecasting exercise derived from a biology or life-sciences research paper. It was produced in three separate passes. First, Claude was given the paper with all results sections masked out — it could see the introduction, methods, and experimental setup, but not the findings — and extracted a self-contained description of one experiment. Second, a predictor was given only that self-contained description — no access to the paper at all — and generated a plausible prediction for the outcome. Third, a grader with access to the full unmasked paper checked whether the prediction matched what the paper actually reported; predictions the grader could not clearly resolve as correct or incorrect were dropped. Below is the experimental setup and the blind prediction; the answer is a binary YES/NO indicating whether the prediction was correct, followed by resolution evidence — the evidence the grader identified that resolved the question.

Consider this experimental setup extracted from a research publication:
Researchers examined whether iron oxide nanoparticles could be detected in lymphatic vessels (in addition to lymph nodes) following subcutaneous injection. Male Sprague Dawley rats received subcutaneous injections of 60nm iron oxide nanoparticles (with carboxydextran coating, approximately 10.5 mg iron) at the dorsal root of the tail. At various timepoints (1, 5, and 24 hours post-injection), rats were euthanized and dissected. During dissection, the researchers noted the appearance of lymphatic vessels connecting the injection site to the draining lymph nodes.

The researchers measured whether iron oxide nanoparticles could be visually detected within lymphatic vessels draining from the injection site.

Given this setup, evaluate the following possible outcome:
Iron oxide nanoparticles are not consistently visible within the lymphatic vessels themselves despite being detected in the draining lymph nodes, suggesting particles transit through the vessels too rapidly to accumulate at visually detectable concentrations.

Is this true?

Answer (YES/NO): NO